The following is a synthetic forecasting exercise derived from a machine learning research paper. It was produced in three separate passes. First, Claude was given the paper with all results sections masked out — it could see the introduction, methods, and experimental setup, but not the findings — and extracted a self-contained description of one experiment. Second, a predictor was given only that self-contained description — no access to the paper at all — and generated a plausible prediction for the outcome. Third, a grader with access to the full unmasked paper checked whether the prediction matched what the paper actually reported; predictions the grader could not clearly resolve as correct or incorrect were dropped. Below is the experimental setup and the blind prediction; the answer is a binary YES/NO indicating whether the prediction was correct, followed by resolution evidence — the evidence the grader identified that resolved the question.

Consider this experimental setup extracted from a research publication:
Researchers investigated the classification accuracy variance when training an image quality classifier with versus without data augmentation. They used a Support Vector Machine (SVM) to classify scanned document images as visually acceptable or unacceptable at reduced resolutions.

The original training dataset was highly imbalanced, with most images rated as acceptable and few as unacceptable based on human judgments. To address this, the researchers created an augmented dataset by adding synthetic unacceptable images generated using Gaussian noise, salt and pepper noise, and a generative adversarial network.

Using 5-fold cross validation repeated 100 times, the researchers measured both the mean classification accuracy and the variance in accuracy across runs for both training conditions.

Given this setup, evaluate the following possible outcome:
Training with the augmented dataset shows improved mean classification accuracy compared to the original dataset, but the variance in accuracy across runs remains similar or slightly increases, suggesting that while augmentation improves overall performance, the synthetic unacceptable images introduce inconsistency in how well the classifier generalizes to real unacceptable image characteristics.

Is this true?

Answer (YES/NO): NO